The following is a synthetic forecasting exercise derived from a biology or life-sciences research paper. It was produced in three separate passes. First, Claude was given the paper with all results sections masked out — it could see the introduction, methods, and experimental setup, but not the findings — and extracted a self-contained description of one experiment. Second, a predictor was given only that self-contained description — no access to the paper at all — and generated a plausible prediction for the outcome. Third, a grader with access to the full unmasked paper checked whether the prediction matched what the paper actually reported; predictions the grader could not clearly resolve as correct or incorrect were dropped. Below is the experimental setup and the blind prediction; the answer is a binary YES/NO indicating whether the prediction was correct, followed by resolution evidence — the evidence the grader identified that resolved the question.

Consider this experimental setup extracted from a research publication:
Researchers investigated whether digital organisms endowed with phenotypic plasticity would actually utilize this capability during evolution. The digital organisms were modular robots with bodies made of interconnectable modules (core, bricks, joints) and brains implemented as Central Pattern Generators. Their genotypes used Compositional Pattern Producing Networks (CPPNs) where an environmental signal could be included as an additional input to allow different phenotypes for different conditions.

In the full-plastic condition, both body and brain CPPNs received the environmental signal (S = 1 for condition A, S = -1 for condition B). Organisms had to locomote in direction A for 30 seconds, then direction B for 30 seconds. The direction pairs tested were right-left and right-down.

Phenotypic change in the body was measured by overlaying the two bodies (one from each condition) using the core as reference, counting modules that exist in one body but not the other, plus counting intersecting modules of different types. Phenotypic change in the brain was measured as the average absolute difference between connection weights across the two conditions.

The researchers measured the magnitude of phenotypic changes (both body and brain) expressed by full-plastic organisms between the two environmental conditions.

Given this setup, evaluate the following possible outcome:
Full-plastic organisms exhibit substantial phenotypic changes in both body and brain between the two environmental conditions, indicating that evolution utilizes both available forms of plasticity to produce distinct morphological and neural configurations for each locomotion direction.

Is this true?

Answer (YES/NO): NO